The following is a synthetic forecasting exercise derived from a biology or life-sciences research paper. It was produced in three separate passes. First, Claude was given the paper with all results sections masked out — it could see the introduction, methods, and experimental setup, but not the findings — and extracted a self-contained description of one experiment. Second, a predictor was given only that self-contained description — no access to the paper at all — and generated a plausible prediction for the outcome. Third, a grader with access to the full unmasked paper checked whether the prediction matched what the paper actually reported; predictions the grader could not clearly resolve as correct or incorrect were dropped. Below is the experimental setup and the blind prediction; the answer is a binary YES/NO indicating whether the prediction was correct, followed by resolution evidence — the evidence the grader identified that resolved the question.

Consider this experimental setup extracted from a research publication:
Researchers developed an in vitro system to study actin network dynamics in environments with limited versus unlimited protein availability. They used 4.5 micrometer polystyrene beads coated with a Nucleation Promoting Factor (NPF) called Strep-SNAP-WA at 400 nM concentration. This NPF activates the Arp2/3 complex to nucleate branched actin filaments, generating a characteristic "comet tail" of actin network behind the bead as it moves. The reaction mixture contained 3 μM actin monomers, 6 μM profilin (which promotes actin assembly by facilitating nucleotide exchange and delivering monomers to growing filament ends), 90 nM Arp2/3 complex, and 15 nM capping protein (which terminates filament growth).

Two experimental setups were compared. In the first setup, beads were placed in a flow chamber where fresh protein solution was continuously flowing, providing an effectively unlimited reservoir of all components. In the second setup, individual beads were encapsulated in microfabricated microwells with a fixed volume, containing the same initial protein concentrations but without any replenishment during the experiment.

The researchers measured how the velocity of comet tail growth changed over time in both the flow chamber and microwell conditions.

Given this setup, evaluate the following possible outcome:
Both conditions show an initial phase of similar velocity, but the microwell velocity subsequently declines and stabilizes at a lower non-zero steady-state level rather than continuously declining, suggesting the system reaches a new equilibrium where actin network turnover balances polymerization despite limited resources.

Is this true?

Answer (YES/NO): NO